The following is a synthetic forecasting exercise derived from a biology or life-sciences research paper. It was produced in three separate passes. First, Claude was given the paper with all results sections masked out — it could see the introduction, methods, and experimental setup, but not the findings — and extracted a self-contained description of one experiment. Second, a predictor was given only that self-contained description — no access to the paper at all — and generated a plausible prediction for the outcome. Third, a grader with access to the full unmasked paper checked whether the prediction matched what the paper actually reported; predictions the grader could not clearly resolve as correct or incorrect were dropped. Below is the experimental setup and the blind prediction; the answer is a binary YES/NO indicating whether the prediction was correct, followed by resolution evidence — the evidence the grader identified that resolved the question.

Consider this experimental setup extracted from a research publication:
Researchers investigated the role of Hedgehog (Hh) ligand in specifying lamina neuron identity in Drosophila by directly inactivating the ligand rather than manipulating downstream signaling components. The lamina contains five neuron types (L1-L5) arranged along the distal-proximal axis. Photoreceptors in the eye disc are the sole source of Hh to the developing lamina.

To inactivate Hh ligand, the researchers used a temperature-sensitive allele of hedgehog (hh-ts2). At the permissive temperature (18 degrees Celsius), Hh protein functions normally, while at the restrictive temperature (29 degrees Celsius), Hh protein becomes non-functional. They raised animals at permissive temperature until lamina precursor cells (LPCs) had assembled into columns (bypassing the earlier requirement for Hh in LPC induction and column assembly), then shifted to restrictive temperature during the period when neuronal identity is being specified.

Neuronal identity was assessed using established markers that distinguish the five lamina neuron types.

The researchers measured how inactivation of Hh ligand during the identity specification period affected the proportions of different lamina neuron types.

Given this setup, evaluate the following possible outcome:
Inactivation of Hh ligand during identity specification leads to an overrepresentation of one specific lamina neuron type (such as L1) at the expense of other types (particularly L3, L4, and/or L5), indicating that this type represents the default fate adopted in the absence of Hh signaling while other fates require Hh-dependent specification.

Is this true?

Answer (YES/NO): NO